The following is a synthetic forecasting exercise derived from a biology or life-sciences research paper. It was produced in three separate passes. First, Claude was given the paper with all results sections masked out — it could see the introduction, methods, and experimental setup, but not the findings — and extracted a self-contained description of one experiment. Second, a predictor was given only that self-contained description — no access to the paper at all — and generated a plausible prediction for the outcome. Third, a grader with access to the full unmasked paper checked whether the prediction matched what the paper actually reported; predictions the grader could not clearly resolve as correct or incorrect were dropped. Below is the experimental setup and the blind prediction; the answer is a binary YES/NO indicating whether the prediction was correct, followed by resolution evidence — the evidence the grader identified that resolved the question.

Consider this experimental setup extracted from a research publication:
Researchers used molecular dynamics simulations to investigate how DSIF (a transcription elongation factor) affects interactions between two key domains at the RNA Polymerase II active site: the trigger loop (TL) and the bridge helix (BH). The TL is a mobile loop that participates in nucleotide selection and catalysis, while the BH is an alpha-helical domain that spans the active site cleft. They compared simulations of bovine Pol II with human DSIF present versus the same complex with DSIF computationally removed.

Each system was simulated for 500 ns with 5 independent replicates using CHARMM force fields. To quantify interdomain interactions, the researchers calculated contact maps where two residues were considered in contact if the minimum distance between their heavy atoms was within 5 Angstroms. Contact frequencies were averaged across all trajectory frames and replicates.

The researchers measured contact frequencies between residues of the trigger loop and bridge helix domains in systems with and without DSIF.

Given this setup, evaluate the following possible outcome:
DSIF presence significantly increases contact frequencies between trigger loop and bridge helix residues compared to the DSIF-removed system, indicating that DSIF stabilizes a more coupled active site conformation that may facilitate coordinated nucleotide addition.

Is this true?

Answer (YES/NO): YES